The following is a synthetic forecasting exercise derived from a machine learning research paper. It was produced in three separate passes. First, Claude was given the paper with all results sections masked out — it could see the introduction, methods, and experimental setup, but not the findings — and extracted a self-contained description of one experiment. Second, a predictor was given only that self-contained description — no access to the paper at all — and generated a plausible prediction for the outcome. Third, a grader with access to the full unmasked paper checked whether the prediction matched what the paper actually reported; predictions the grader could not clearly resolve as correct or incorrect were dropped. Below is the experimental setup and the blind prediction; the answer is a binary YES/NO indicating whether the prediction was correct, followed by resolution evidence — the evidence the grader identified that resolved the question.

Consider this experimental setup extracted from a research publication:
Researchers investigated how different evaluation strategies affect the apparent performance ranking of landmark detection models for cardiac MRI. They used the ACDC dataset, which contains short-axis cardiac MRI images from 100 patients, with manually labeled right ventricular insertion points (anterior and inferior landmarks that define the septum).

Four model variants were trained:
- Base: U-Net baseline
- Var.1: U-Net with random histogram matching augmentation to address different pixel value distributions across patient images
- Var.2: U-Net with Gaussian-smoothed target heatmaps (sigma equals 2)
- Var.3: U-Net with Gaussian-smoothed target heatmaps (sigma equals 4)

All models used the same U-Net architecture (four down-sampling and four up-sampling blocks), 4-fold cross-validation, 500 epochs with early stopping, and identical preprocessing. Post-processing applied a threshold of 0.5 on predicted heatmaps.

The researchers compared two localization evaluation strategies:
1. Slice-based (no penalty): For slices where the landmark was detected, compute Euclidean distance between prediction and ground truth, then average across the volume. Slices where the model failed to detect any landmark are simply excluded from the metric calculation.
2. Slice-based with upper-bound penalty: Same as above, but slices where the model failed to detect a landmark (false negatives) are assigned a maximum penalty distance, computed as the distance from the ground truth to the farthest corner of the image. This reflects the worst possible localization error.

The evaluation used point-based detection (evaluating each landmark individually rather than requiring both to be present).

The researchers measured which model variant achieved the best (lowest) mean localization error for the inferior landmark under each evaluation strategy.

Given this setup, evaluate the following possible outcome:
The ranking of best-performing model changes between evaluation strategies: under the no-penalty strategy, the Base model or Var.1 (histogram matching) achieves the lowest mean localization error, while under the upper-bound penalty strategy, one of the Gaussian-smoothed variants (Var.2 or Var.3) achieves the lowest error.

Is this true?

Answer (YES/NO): NO